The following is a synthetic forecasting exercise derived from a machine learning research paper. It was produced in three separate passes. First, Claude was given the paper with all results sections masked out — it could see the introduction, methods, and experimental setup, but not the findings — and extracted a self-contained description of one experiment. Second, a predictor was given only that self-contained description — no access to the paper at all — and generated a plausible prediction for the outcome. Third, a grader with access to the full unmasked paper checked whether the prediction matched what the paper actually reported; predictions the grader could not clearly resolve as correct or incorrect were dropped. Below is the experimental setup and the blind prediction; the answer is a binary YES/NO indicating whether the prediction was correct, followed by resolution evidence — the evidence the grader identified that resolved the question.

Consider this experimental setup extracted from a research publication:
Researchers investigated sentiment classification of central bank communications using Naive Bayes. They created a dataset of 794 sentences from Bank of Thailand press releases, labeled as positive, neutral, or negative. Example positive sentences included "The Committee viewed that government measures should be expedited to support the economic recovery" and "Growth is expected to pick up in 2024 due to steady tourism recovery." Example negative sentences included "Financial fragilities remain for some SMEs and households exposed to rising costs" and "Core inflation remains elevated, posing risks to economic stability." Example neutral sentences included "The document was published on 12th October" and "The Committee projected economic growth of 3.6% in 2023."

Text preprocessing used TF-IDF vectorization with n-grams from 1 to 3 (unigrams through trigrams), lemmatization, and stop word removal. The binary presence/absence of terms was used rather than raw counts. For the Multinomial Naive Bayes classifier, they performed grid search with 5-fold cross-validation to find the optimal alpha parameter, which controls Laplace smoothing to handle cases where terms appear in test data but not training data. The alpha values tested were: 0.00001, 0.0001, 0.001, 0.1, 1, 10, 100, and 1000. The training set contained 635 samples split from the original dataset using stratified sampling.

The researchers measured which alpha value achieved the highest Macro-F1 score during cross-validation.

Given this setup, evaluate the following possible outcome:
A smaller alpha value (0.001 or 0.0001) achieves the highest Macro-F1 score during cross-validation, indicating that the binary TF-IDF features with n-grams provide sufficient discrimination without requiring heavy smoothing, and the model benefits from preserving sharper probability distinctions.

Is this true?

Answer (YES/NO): NO